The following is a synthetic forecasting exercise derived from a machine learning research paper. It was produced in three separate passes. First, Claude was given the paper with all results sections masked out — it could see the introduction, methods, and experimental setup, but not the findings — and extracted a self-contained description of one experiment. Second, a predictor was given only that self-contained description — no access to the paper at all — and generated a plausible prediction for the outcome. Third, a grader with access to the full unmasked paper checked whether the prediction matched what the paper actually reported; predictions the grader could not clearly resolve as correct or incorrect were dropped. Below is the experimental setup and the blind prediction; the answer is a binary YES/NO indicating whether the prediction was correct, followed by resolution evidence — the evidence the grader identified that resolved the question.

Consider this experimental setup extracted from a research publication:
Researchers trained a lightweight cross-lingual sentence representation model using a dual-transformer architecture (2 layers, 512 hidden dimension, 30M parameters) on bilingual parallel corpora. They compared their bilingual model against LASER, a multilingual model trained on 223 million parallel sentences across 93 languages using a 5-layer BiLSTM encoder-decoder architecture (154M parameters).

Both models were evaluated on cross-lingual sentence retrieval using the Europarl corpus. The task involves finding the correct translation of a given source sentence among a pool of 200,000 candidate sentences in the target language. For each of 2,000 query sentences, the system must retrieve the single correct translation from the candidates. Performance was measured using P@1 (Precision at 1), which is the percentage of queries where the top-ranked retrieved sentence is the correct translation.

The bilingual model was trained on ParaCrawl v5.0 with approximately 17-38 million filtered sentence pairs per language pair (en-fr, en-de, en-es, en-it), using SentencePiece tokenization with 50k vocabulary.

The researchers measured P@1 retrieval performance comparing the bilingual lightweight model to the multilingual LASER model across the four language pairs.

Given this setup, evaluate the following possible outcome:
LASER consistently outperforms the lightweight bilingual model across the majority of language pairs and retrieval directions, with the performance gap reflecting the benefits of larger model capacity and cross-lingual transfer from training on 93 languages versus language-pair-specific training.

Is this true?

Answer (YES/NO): YES